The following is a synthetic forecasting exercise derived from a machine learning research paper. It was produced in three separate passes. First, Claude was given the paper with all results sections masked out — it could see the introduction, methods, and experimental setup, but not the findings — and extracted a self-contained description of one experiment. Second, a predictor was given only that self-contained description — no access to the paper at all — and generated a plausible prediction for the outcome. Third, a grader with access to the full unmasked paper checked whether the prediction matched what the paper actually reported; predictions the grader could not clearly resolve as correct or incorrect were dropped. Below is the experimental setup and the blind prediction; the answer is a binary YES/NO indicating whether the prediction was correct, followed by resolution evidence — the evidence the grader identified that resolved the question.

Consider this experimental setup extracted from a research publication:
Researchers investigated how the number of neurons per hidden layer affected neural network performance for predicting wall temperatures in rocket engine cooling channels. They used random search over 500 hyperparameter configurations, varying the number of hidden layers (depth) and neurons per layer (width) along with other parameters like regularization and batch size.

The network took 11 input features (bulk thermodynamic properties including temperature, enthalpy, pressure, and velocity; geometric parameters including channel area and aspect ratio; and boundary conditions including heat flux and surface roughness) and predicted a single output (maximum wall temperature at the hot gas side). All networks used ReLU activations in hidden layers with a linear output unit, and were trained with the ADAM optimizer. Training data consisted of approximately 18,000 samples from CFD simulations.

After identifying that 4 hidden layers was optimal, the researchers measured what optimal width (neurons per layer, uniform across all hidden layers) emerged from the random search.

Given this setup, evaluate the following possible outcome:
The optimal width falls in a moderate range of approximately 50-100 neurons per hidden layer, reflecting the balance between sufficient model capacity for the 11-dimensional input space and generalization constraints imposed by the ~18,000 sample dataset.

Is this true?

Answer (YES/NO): NO